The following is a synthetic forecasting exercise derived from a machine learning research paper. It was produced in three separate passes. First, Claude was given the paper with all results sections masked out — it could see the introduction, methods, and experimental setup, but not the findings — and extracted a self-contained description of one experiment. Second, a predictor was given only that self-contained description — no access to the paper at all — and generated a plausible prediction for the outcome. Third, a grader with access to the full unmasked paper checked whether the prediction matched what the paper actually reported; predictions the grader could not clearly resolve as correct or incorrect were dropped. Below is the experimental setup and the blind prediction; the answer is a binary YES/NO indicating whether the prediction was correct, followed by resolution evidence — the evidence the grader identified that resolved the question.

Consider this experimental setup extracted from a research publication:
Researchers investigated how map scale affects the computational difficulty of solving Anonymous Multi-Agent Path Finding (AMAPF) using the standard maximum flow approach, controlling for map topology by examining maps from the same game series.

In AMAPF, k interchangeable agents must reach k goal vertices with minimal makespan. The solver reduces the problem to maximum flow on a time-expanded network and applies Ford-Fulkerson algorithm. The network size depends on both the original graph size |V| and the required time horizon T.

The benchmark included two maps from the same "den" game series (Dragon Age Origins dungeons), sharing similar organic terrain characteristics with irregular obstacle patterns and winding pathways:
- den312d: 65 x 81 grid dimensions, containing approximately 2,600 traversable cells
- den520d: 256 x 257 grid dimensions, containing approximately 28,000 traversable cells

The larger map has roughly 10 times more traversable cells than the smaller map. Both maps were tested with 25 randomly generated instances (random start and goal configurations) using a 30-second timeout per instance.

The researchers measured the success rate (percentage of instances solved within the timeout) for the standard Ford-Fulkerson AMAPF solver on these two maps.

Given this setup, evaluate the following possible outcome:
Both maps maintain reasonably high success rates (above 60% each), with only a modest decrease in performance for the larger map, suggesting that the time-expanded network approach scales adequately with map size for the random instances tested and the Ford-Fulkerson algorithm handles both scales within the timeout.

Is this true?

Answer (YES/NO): NO